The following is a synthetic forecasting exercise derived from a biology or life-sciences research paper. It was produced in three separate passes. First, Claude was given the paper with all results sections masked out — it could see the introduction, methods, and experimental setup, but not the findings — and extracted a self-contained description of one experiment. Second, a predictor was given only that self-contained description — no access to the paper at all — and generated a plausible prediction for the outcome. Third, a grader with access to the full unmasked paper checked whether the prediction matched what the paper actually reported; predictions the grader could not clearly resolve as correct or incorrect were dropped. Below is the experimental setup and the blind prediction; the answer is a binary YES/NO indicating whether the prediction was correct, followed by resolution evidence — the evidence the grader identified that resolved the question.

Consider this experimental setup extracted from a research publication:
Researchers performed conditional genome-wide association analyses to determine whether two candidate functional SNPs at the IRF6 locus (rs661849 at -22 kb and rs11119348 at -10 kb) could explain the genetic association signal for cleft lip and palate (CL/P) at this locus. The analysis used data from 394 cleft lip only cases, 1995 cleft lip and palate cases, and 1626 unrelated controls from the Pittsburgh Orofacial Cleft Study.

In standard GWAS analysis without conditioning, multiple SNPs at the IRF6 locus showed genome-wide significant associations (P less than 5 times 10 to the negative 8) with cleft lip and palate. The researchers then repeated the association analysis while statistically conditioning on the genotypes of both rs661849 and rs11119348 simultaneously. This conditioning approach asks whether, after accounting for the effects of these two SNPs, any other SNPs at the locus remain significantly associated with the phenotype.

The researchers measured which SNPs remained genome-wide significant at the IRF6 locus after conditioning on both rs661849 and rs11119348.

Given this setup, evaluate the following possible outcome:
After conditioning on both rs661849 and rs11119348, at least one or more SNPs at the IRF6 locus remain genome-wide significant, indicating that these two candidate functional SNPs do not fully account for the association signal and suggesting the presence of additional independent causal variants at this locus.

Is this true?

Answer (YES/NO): NO